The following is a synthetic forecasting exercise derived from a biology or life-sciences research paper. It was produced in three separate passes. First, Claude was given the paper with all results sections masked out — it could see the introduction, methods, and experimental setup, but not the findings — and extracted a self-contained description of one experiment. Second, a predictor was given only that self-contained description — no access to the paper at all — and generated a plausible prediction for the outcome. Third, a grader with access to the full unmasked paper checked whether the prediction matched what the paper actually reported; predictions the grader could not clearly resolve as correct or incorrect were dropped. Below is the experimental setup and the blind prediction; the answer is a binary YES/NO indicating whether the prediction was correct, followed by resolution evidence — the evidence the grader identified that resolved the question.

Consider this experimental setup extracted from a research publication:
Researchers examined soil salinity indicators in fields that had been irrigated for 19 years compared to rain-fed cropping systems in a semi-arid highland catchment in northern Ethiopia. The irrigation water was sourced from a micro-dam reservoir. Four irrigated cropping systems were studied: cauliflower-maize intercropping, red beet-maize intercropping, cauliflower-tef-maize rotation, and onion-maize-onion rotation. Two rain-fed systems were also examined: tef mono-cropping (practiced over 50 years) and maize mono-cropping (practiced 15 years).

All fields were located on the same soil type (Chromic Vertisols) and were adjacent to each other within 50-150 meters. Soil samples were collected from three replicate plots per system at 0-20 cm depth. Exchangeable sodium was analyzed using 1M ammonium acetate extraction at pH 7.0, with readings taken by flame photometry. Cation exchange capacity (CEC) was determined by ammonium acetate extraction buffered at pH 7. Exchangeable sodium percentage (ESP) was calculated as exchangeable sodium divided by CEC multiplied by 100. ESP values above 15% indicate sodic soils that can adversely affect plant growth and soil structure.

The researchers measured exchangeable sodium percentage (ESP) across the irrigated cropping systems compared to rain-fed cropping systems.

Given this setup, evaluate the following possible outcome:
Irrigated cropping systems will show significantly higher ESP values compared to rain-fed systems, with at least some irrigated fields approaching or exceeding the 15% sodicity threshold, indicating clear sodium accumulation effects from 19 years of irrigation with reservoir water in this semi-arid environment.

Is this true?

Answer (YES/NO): NO